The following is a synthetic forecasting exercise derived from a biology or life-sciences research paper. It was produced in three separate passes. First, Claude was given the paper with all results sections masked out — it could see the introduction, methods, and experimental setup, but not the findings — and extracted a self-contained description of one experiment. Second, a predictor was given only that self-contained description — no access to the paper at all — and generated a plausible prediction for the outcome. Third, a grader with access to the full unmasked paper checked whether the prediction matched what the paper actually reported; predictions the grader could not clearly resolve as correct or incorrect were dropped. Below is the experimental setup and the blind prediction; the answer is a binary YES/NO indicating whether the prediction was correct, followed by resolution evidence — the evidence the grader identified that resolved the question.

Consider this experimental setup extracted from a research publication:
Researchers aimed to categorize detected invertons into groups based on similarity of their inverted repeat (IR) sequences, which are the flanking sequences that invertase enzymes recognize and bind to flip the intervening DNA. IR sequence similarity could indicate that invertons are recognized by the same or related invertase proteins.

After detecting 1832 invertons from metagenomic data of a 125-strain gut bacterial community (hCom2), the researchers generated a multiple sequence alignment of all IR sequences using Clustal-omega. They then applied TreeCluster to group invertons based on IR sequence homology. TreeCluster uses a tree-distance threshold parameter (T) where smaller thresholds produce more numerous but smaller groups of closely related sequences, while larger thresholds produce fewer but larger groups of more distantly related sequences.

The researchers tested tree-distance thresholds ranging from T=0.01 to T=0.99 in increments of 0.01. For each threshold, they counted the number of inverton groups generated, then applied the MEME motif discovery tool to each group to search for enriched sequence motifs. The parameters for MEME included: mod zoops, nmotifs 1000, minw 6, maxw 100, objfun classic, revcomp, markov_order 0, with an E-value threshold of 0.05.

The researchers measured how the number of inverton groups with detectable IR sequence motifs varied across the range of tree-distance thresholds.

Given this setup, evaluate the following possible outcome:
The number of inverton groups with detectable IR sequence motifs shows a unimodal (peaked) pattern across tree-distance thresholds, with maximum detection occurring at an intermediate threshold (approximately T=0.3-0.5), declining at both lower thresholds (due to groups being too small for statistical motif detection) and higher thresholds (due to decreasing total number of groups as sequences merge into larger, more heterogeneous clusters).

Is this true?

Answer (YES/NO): NO